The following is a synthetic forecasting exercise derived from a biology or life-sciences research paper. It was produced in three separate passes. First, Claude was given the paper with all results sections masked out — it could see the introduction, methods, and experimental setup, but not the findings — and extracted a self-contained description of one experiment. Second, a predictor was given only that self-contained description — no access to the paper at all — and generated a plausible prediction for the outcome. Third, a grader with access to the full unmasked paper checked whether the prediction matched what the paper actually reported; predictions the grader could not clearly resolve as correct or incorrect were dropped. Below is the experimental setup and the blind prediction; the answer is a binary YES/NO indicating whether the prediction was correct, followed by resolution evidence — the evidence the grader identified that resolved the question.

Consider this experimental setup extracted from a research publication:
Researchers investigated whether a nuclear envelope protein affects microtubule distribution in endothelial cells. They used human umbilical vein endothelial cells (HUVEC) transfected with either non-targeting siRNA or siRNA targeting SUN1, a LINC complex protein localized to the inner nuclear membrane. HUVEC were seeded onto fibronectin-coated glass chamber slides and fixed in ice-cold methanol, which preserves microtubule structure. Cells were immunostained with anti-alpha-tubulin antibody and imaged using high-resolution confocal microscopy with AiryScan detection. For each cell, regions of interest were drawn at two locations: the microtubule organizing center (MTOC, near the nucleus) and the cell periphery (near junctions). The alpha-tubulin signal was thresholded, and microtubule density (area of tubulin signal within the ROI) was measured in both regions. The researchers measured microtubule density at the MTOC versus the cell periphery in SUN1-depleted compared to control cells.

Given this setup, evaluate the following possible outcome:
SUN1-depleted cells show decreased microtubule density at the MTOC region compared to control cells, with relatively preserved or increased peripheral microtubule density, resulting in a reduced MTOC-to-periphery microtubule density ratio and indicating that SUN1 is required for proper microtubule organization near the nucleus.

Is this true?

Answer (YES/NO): NO